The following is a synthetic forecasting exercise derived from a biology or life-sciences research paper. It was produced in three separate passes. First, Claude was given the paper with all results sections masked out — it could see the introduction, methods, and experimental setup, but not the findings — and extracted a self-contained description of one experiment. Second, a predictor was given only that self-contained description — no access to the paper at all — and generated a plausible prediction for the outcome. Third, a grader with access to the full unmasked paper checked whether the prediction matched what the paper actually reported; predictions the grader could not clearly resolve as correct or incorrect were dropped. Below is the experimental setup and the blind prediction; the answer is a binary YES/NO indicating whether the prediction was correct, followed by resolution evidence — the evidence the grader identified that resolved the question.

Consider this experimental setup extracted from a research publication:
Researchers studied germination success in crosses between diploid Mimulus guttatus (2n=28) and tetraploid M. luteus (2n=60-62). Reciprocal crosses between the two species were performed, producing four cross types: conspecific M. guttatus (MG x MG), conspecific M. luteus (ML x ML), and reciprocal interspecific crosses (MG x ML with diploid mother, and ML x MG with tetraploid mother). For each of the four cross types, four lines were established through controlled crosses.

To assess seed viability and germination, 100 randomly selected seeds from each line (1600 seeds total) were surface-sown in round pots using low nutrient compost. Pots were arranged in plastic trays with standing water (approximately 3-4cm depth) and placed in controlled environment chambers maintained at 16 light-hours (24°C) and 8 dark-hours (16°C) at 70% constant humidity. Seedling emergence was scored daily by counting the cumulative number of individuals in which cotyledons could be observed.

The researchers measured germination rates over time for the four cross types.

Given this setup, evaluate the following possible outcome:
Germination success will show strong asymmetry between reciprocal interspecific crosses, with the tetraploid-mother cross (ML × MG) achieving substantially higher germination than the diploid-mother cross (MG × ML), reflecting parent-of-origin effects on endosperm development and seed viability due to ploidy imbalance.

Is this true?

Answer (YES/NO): NO